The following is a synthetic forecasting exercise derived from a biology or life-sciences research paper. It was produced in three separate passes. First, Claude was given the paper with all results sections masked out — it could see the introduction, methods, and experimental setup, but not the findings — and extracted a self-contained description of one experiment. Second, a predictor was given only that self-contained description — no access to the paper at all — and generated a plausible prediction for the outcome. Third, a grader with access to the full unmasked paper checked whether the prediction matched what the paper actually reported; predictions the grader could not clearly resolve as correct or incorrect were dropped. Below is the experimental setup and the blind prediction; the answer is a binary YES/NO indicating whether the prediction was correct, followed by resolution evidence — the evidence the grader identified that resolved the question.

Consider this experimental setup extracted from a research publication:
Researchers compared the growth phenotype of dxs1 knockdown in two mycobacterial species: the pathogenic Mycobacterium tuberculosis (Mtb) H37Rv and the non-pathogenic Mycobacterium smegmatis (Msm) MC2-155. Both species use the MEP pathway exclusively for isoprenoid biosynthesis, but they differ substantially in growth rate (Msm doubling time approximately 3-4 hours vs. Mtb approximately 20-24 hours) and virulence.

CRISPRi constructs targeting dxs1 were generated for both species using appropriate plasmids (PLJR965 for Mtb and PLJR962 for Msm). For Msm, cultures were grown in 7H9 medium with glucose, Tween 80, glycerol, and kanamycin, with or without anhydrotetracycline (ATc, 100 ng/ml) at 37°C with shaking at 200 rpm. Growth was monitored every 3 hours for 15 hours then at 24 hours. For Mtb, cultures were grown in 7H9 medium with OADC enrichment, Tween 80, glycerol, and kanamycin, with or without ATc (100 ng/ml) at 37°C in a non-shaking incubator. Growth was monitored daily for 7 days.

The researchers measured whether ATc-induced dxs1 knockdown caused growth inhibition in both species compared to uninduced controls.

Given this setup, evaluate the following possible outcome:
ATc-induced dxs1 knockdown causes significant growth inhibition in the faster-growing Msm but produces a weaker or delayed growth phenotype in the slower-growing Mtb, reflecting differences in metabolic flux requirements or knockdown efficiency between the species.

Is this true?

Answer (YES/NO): NO